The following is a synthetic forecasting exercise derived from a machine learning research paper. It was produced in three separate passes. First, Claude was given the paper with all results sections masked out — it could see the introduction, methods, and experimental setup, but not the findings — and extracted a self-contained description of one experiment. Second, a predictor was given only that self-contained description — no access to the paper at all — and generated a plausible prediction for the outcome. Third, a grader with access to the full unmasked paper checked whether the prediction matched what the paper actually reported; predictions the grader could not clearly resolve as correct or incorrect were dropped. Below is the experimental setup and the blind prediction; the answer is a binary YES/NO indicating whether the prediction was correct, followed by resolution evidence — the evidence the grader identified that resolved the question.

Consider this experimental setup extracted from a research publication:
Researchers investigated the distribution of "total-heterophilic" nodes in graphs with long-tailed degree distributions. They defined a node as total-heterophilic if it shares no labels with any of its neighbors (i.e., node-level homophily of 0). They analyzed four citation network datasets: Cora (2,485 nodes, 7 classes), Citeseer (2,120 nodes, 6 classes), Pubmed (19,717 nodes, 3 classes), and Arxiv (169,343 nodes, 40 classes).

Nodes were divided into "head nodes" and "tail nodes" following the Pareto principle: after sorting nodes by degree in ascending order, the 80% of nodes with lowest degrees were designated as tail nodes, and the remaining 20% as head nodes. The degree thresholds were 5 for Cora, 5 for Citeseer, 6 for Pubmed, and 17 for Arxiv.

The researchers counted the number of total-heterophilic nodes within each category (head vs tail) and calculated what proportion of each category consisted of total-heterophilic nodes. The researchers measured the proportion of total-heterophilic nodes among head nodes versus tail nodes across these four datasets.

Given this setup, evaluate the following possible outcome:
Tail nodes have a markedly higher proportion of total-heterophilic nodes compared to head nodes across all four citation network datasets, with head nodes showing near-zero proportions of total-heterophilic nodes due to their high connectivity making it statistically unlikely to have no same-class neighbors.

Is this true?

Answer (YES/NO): NO